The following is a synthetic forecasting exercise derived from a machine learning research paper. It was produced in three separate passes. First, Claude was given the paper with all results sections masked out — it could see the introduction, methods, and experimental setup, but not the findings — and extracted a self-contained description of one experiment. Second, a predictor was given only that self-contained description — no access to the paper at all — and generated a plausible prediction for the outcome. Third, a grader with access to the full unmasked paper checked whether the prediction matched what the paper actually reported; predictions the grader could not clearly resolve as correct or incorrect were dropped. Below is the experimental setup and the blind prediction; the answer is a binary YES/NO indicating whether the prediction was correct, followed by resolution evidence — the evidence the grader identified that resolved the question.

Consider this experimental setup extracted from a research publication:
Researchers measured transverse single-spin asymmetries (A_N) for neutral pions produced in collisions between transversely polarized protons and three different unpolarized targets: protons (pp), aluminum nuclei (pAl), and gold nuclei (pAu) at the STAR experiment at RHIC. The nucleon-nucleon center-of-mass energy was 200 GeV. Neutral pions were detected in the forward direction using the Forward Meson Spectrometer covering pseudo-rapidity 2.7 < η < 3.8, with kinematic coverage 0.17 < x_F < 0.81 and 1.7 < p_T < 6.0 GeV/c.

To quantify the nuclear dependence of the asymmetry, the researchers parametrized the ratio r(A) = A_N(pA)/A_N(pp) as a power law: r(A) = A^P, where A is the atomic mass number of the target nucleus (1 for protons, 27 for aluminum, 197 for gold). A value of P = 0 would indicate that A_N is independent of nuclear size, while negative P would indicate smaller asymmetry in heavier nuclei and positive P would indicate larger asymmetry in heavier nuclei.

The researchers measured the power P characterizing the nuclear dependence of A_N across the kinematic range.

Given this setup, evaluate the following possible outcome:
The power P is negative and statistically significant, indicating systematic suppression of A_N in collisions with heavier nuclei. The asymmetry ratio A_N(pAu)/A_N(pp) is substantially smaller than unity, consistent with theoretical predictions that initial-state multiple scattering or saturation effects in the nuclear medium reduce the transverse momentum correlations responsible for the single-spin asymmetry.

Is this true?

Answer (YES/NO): NO